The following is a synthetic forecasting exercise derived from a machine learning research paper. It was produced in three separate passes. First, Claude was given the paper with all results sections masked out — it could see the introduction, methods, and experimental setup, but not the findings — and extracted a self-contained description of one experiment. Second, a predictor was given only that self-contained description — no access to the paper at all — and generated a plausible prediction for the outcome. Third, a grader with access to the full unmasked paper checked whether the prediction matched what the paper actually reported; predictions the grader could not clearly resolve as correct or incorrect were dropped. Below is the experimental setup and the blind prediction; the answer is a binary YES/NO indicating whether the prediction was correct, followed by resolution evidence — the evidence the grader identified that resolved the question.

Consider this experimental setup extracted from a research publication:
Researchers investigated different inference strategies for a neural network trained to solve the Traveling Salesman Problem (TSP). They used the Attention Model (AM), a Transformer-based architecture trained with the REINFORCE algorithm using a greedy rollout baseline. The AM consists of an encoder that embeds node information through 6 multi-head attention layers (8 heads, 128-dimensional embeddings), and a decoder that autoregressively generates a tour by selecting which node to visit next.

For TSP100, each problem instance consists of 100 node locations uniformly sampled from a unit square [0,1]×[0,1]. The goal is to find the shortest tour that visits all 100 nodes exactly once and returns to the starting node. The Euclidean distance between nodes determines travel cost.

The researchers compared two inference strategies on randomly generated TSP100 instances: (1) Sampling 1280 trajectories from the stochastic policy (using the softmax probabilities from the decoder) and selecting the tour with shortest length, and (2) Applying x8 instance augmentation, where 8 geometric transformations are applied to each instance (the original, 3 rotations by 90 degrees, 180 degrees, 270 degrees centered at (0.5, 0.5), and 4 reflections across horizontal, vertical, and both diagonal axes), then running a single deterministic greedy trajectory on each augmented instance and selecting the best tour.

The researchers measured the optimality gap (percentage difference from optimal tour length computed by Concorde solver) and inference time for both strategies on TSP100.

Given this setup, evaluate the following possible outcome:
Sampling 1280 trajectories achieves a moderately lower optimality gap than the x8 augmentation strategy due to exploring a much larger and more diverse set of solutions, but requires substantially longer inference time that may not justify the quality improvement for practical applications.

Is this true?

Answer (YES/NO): NO